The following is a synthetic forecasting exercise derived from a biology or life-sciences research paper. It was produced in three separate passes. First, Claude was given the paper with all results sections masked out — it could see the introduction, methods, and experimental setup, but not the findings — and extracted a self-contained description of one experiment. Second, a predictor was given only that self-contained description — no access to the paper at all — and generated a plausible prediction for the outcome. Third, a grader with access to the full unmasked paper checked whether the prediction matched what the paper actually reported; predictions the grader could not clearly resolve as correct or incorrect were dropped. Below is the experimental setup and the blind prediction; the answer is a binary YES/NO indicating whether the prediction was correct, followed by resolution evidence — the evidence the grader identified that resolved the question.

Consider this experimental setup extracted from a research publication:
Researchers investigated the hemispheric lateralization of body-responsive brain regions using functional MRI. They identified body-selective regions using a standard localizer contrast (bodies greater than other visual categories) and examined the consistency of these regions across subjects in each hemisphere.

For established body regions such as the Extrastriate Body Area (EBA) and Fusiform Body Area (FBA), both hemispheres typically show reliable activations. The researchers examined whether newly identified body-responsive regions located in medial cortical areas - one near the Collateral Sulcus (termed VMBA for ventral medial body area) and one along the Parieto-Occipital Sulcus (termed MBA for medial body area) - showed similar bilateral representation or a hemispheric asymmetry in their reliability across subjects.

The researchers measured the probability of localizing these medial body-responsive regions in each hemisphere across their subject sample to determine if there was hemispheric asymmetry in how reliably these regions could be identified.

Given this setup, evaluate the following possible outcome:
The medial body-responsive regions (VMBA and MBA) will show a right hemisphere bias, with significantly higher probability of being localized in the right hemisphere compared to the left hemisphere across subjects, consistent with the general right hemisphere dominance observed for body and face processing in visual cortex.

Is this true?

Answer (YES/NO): NO